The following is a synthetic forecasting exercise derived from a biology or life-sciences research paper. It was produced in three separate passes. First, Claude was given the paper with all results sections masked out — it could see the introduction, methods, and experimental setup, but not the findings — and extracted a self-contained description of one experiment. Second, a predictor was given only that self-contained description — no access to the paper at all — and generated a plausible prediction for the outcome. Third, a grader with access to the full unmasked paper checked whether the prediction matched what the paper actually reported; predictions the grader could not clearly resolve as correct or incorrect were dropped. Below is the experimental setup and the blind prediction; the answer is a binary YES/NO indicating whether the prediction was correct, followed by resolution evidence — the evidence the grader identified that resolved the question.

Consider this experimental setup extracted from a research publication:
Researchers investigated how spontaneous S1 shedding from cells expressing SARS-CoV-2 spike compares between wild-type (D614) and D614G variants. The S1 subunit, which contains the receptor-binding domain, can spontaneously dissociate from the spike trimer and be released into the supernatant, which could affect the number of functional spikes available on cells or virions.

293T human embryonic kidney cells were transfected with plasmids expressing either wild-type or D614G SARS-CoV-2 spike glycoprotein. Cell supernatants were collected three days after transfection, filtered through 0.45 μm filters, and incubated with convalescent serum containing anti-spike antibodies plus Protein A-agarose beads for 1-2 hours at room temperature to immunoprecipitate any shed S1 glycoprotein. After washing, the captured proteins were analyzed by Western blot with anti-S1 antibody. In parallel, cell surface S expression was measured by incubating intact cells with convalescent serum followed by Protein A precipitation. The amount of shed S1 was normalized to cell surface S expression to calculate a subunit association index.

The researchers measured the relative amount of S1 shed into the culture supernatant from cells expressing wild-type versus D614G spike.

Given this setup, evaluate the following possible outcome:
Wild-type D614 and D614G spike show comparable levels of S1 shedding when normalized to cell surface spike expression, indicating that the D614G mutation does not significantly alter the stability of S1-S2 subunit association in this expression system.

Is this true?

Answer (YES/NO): NO